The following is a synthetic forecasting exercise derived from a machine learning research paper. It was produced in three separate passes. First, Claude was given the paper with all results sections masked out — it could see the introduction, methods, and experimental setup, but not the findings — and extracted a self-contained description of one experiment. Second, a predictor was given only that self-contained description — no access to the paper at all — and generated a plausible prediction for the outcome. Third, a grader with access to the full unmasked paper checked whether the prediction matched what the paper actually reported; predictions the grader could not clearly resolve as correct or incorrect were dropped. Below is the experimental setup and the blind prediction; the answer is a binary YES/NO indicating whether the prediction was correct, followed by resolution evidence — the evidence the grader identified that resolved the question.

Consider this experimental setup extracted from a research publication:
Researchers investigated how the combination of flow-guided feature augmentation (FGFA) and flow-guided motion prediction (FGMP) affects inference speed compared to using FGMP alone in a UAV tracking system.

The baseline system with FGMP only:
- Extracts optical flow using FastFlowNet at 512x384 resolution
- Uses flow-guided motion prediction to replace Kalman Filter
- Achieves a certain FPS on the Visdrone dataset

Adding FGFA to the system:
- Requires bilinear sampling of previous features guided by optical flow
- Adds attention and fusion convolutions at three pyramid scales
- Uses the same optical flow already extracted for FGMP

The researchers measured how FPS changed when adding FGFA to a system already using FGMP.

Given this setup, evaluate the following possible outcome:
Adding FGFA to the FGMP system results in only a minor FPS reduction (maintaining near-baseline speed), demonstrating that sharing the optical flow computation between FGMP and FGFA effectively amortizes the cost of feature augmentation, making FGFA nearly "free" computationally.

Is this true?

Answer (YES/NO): NO